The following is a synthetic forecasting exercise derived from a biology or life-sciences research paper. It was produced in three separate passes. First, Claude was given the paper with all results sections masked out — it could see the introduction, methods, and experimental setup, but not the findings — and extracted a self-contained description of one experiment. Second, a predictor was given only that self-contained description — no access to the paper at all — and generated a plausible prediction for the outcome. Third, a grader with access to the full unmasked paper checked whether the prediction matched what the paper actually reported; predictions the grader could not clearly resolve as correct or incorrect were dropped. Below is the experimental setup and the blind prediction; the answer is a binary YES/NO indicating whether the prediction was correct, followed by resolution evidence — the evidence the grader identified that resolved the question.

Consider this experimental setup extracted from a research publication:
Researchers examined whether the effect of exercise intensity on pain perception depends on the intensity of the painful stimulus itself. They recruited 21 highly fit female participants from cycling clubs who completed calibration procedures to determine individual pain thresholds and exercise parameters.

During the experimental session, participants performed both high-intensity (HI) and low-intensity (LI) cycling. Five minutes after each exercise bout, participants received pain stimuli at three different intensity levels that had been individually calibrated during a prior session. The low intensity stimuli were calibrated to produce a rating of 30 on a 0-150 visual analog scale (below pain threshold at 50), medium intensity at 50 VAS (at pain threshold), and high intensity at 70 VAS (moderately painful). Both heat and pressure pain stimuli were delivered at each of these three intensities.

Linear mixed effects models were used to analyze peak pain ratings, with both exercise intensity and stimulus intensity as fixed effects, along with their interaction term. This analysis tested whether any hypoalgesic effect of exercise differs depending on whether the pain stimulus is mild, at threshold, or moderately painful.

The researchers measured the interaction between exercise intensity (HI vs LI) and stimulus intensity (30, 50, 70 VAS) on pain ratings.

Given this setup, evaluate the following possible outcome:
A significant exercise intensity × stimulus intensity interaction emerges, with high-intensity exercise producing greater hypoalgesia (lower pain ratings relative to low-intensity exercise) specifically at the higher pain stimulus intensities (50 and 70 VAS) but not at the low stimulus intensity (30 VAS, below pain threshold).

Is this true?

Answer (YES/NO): NO